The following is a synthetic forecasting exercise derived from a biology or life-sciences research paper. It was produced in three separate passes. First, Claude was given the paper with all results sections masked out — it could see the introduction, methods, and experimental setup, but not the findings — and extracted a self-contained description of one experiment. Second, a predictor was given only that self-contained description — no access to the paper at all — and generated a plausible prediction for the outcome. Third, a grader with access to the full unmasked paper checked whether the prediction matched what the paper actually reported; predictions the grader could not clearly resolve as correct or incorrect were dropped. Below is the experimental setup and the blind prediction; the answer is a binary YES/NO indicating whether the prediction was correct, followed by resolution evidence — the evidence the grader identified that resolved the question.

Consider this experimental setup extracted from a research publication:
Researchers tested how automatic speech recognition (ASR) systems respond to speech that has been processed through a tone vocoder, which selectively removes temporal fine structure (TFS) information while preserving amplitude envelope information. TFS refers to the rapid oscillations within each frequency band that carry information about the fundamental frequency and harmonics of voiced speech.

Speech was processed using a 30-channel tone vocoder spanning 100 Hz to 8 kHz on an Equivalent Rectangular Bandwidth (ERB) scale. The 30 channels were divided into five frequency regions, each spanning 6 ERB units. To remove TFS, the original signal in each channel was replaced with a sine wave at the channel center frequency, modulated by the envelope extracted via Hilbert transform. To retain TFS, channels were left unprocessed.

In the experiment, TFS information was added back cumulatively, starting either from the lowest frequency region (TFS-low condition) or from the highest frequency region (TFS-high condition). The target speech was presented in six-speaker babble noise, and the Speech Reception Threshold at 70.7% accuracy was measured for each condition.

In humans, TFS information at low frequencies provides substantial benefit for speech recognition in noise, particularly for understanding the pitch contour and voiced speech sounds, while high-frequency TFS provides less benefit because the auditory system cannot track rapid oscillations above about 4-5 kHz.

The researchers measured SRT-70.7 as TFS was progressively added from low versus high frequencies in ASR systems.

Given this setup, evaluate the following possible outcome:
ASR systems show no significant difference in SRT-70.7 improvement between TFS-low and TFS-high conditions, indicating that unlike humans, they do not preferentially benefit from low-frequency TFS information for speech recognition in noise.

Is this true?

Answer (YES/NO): YES